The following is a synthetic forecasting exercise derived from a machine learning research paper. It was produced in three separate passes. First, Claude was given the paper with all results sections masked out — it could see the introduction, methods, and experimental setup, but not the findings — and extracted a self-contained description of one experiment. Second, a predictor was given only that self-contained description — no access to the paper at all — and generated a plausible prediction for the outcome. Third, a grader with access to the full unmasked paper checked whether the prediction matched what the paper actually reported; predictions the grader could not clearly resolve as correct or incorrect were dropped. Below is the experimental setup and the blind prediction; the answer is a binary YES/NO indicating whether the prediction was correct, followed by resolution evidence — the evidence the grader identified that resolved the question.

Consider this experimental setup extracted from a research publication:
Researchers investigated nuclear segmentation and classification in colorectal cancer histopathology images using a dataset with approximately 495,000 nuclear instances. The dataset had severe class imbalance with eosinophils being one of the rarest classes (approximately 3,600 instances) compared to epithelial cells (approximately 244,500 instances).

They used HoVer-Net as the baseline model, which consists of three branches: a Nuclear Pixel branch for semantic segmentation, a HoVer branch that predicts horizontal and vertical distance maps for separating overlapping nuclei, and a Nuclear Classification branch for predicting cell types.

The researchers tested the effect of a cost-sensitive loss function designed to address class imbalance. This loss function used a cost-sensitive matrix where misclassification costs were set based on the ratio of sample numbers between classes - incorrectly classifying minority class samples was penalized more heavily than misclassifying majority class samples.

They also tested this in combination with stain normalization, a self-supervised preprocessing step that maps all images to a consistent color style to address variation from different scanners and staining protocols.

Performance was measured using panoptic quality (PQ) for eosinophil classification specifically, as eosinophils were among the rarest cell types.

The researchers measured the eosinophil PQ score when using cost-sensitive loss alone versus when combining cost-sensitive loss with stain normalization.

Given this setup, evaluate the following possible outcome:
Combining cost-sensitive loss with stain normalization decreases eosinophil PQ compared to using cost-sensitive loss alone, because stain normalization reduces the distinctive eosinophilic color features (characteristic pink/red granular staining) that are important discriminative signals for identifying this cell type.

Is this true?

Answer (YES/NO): NO